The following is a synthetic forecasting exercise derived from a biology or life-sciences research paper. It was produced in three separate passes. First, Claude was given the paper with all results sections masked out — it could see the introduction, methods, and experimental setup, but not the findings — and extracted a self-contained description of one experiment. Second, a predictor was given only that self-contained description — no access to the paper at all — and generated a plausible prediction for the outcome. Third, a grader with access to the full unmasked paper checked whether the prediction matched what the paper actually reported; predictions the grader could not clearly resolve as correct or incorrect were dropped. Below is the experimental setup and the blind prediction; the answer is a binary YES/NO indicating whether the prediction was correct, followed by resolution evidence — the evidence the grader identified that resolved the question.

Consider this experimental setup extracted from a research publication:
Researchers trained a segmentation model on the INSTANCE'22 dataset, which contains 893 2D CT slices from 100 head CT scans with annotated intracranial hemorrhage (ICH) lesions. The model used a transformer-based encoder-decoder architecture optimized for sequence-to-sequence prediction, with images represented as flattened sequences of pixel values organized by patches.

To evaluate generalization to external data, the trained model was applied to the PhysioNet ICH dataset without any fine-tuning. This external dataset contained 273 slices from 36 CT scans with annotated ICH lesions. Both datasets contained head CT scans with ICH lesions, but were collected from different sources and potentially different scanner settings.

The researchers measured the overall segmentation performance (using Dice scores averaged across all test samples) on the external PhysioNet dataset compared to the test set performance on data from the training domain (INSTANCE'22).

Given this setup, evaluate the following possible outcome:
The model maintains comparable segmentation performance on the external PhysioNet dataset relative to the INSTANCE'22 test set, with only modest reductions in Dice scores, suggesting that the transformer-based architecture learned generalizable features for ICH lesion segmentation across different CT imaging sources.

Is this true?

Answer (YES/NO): NO